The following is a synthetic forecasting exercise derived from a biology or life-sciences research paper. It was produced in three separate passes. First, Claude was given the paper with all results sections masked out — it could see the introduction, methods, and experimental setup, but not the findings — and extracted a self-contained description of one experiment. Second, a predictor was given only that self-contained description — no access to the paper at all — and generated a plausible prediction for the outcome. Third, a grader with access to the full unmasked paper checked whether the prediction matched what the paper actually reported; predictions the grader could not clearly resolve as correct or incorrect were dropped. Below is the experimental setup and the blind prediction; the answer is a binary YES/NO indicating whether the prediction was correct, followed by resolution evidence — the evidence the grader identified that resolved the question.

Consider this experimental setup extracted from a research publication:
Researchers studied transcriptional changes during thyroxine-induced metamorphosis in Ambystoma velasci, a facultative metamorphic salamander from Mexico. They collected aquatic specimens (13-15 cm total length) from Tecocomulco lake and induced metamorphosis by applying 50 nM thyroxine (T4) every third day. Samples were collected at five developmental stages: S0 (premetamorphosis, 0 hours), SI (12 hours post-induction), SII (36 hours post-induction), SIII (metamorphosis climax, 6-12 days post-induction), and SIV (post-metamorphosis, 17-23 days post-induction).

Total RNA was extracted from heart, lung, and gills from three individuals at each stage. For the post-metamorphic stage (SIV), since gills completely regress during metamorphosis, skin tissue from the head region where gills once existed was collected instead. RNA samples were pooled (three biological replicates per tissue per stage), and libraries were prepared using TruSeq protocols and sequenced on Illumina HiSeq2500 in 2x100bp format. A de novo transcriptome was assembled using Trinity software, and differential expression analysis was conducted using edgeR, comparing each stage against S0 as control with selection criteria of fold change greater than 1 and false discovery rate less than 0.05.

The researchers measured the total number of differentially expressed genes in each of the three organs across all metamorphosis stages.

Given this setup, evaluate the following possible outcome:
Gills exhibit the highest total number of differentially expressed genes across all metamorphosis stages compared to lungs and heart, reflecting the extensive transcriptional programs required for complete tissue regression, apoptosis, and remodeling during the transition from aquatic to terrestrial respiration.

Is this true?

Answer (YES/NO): YES